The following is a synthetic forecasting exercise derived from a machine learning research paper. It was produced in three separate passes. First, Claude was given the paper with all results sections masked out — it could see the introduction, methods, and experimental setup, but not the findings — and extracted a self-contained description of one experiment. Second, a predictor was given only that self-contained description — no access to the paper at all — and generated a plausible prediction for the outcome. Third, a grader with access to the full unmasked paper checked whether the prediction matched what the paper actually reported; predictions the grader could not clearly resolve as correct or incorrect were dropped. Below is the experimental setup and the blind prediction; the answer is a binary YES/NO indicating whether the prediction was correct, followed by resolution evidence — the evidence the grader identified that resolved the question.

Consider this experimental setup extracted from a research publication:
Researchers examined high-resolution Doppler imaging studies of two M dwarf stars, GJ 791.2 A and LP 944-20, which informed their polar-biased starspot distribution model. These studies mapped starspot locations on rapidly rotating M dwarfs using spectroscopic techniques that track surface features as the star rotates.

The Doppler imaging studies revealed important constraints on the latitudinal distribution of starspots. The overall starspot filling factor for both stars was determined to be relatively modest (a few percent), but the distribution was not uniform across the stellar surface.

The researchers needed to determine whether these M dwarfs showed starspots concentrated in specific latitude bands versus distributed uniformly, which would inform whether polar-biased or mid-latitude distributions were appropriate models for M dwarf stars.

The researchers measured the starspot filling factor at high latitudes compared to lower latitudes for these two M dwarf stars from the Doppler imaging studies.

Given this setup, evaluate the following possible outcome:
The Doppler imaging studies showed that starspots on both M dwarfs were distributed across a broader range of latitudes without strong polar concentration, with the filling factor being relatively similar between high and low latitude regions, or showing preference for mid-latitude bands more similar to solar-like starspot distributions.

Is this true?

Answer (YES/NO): NO